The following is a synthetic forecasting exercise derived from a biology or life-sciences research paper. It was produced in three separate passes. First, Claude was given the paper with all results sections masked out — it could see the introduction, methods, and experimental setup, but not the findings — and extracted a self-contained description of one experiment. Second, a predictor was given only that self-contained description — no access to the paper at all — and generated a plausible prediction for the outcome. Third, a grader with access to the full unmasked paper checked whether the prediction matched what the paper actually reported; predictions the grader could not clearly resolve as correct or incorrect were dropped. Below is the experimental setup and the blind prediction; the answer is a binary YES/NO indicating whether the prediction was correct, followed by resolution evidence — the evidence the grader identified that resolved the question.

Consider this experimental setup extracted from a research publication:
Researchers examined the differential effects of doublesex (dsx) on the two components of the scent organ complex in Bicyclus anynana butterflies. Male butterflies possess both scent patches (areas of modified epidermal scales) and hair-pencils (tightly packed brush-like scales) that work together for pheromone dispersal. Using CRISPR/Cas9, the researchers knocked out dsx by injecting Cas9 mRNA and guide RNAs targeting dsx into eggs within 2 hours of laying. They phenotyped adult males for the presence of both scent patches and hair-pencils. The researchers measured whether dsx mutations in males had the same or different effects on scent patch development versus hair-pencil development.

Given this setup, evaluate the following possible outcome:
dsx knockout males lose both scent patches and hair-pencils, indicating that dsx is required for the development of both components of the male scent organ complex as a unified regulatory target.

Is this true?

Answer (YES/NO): NO